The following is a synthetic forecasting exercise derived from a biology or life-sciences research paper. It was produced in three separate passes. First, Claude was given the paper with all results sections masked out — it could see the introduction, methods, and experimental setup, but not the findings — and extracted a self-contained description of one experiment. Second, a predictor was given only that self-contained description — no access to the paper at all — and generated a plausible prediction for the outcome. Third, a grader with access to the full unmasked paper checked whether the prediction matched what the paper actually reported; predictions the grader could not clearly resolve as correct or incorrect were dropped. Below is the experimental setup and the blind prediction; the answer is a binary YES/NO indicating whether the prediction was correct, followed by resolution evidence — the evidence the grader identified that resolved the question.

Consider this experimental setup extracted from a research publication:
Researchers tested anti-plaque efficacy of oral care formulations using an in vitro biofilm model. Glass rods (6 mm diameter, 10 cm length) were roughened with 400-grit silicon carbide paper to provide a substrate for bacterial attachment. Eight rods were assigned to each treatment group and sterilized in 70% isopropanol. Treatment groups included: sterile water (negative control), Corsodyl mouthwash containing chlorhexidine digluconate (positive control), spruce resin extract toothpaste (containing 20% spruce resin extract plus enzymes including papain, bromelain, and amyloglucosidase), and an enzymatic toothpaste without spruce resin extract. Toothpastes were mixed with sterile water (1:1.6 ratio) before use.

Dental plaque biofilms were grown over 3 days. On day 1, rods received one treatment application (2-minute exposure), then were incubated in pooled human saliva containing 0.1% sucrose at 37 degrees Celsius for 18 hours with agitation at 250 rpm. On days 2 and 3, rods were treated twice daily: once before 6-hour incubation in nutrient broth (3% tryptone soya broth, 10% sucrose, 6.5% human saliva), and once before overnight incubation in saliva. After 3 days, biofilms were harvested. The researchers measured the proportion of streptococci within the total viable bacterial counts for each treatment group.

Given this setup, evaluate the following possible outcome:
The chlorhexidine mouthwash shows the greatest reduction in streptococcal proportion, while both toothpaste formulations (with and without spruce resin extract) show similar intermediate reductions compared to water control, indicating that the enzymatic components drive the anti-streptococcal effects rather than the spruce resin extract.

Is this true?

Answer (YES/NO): NO